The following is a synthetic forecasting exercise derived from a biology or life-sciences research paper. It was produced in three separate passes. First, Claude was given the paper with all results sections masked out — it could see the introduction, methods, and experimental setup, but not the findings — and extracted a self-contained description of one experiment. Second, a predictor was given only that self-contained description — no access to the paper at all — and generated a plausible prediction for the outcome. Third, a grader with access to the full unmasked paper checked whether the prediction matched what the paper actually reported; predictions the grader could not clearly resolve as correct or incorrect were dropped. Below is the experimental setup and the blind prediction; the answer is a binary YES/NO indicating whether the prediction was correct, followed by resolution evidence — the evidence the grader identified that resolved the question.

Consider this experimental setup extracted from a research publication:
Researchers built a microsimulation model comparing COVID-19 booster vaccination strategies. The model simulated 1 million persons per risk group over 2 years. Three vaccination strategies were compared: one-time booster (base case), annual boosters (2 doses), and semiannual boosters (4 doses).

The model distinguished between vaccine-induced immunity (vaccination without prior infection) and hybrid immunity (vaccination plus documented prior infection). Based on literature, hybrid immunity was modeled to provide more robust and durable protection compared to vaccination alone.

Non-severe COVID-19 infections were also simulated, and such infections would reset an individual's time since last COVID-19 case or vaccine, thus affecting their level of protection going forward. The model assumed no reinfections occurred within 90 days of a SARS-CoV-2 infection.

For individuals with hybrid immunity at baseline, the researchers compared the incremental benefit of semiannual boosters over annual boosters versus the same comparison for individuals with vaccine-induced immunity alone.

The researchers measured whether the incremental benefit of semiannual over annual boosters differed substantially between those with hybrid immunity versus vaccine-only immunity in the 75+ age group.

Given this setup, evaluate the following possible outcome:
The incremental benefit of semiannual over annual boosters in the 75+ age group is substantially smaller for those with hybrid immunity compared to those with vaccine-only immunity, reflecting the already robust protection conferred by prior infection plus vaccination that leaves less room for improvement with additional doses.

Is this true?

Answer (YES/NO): YES